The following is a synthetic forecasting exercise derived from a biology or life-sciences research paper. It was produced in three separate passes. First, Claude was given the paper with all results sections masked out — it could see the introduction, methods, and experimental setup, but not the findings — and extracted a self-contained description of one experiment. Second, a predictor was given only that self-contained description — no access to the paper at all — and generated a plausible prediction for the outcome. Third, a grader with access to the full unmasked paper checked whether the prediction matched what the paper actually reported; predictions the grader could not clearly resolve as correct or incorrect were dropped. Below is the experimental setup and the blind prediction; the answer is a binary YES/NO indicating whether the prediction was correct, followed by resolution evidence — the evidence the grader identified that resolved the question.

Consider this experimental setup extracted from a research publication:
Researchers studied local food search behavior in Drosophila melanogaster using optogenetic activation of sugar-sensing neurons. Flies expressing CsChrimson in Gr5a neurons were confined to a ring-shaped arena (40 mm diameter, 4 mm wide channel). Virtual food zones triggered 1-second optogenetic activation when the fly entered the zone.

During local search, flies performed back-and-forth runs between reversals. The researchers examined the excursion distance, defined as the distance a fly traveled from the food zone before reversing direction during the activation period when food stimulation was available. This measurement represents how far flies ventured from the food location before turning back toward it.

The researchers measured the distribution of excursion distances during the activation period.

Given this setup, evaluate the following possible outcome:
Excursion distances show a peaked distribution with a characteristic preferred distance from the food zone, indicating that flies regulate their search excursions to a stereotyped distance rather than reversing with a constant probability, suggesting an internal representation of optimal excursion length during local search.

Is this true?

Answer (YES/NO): YES